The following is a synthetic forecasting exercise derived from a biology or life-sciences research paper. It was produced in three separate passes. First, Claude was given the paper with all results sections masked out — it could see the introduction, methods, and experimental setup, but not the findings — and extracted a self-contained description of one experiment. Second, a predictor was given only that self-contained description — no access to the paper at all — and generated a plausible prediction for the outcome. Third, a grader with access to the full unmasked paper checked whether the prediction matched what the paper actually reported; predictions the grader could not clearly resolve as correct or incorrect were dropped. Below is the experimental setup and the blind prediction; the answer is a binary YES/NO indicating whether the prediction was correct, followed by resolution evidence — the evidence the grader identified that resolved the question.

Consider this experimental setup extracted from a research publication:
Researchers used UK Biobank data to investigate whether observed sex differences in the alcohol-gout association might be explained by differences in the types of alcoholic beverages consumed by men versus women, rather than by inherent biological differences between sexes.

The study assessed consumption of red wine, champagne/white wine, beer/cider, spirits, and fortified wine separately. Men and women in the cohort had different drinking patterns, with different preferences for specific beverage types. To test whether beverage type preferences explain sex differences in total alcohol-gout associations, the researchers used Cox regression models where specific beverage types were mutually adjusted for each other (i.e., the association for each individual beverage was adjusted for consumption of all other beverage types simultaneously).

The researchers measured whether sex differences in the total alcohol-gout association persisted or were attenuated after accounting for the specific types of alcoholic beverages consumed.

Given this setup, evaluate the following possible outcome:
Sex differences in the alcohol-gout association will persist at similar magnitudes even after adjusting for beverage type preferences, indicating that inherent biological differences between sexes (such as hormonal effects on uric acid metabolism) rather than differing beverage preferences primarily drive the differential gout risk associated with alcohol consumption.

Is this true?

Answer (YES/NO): NO